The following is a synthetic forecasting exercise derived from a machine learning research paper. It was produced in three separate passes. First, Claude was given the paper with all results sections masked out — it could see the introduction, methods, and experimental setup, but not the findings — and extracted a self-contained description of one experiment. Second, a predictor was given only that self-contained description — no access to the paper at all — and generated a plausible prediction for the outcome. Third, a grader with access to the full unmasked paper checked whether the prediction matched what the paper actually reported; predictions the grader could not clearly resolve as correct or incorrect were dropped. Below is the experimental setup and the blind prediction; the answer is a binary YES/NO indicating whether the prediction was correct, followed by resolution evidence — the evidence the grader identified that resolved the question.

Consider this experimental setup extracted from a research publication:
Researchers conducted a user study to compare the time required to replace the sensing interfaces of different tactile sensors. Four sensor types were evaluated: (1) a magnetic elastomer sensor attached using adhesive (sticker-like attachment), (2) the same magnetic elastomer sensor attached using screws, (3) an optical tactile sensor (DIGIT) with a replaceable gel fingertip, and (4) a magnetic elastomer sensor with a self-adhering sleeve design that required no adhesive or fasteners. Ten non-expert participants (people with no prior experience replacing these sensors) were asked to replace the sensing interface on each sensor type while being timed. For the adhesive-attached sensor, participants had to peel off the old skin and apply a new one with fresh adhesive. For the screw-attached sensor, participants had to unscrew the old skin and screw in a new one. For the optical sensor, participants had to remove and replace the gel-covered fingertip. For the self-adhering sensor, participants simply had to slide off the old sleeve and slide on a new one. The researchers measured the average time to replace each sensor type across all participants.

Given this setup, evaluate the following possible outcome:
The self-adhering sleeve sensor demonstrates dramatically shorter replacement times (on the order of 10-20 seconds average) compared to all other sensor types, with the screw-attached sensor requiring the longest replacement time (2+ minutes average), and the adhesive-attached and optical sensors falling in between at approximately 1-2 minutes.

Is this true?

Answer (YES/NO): YES